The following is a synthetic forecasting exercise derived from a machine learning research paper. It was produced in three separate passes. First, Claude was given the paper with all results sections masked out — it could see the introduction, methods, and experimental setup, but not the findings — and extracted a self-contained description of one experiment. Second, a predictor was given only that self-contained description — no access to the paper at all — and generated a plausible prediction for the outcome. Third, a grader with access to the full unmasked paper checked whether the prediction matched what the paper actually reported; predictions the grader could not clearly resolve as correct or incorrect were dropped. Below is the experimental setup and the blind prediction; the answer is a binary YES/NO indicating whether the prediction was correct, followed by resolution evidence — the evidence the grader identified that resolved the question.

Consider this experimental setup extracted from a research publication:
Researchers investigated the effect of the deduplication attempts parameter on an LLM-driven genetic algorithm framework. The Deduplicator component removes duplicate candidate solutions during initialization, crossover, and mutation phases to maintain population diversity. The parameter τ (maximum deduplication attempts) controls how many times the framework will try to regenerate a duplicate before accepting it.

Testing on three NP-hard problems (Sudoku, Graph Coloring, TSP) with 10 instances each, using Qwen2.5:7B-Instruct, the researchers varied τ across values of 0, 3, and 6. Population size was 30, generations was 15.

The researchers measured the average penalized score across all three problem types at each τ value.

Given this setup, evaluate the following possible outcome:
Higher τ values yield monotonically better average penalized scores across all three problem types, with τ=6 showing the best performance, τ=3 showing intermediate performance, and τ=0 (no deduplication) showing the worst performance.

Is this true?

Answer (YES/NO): NO